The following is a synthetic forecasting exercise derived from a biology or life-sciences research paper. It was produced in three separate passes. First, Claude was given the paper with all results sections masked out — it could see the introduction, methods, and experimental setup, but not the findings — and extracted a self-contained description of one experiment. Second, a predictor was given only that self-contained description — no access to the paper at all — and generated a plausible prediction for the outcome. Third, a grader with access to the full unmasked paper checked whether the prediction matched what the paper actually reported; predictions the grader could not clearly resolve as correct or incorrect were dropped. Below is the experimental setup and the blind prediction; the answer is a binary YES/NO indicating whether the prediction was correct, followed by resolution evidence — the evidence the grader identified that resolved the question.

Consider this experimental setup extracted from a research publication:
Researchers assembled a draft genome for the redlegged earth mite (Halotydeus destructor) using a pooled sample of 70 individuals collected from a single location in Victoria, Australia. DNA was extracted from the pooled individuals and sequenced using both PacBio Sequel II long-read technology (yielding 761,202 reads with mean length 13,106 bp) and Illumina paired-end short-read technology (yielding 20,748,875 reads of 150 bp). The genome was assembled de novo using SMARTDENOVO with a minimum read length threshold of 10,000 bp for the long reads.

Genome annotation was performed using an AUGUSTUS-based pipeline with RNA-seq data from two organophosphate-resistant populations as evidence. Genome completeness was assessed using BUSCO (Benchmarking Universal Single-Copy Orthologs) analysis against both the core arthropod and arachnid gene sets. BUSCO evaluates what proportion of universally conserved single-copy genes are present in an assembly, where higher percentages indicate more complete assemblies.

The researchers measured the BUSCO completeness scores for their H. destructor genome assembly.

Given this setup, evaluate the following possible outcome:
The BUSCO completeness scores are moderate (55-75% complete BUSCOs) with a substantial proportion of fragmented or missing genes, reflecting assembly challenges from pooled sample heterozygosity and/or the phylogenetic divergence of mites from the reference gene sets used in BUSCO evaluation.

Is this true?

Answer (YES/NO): NO